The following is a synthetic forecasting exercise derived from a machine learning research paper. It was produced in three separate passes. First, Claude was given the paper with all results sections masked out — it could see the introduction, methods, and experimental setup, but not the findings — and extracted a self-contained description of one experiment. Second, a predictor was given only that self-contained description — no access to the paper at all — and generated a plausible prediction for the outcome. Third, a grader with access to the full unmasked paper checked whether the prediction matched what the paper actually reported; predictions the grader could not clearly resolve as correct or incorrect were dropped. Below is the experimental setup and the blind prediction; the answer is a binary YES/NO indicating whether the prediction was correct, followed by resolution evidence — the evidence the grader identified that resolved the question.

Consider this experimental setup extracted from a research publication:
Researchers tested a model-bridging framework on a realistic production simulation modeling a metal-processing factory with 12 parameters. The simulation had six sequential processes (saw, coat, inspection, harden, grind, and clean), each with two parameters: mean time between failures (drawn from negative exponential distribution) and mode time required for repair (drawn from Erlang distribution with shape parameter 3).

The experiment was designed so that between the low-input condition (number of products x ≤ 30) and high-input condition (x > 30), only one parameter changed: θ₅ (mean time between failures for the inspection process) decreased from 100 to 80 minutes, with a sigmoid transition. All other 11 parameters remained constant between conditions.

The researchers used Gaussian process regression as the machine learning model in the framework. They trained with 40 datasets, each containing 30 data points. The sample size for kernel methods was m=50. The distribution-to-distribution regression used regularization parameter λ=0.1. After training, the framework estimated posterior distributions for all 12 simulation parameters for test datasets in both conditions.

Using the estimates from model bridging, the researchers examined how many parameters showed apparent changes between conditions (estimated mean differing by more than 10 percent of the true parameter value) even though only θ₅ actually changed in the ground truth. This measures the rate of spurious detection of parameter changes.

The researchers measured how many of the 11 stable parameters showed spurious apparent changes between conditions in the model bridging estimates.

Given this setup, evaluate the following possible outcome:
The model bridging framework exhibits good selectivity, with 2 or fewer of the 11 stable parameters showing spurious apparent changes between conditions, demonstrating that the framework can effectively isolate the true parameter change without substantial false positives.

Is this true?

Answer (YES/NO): YES